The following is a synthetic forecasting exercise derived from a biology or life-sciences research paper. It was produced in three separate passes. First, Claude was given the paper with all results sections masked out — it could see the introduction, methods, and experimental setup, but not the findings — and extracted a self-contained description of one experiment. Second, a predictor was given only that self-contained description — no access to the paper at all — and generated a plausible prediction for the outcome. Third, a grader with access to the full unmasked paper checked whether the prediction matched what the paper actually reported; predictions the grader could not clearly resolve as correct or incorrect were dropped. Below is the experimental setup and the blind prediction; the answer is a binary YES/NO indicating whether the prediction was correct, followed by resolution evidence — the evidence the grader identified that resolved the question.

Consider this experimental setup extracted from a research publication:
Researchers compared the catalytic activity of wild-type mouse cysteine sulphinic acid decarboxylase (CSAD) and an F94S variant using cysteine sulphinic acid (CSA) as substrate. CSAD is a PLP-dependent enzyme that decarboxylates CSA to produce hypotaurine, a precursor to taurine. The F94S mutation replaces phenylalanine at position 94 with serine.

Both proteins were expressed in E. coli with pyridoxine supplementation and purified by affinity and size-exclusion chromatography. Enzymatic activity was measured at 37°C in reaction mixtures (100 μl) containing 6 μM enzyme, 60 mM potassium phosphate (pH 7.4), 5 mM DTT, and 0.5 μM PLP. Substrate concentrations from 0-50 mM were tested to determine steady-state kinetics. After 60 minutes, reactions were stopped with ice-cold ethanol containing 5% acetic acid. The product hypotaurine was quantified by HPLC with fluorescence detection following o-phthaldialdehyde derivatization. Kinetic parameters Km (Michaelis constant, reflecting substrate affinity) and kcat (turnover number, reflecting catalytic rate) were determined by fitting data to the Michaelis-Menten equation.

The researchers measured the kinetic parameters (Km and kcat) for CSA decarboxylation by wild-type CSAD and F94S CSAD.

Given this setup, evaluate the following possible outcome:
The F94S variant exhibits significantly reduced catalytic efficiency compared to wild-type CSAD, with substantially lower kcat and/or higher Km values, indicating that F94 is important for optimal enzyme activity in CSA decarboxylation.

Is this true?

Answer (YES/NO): YES